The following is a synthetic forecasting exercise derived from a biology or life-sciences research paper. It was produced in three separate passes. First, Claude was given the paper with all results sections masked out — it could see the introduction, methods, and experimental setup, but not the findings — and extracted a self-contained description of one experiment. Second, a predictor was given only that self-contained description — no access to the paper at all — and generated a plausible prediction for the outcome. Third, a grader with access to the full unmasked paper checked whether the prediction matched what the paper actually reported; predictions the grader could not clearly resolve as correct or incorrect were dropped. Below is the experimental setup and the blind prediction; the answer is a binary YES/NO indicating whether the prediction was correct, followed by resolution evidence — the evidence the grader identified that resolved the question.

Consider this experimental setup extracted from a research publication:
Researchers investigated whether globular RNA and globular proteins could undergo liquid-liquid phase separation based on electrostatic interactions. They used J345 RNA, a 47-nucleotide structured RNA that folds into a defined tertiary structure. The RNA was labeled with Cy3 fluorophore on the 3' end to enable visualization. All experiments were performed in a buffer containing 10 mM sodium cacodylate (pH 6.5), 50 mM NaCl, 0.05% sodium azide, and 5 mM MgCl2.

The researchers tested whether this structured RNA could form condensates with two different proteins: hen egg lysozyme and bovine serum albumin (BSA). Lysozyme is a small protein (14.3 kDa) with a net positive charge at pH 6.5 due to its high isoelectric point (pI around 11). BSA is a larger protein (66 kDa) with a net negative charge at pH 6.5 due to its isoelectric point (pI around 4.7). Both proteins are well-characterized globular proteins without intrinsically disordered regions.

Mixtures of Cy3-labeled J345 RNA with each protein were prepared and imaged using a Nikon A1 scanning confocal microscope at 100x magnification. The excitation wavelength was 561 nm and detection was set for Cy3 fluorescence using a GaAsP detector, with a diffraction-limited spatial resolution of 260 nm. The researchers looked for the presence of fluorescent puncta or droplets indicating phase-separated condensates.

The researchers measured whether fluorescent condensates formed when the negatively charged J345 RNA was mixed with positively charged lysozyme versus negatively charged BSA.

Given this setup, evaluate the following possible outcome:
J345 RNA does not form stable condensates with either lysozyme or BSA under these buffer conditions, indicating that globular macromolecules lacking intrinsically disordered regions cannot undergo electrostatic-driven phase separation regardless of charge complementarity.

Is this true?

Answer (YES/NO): NO